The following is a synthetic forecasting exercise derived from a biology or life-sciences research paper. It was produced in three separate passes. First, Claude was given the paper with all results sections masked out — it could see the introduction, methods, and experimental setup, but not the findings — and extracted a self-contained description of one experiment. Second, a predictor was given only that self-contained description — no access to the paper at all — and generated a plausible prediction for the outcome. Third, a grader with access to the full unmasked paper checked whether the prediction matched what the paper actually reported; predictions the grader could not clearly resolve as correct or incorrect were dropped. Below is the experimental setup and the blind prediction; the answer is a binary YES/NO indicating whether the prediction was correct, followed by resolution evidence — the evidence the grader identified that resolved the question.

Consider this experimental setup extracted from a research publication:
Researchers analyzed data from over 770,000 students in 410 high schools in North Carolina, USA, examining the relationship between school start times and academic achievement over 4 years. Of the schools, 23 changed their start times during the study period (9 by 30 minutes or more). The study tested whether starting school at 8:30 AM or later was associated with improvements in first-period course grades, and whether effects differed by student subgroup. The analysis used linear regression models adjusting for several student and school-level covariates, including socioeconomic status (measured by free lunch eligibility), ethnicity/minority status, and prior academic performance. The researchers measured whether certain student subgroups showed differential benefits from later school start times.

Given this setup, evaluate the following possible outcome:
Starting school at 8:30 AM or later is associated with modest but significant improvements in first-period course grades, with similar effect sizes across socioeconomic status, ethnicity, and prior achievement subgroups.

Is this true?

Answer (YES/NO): NO